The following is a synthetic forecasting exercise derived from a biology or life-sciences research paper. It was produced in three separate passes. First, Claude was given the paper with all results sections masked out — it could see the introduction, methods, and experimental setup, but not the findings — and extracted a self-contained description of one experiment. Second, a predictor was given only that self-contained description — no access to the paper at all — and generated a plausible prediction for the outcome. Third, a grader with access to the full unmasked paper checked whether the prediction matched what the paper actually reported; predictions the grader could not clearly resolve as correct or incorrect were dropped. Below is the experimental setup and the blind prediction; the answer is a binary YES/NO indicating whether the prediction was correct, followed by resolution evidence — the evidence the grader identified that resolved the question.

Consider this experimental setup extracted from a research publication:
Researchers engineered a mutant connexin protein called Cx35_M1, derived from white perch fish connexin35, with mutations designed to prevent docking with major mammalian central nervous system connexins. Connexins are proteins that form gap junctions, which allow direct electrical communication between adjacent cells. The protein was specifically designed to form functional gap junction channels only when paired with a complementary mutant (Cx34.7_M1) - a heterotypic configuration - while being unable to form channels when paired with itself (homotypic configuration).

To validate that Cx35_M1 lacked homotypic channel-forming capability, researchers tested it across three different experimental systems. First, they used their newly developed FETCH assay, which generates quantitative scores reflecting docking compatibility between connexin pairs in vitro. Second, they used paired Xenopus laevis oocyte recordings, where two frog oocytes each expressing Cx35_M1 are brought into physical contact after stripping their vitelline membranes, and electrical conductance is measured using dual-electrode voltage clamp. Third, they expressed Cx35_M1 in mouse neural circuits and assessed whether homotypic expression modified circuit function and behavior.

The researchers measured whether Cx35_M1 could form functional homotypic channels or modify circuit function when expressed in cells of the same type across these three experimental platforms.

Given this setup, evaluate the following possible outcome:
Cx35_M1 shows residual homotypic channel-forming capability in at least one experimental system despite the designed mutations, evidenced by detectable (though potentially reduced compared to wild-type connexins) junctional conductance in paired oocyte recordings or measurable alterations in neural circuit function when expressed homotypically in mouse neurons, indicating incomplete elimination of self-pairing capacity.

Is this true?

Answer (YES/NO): NO